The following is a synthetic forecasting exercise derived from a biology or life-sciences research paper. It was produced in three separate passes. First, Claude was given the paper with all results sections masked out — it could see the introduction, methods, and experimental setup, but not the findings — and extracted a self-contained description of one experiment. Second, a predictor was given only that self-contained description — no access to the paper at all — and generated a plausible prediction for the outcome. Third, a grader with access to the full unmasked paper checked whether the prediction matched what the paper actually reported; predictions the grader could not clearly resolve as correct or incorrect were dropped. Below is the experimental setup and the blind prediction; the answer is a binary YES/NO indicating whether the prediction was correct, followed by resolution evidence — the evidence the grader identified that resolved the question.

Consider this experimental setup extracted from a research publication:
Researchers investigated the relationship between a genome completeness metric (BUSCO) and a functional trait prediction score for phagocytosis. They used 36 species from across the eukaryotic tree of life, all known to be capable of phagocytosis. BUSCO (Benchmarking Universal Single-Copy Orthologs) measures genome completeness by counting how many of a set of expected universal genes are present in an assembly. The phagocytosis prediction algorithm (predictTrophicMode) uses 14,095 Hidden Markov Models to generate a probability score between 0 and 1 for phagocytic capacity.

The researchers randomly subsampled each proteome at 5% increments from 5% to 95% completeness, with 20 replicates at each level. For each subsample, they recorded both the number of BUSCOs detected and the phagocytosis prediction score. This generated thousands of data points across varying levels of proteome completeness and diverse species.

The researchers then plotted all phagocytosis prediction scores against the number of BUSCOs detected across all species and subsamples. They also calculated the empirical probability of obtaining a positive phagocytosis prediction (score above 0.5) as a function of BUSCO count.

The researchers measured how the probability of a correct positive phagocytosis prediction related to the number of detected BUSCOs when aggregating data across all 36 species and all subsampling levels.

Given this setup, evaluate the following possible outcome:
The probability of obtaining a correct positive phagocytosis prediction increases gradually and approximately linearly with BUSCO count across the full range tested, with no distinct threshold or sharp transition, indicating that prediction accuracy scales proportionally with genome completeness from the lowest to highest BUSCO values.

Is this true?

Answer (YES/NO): NO